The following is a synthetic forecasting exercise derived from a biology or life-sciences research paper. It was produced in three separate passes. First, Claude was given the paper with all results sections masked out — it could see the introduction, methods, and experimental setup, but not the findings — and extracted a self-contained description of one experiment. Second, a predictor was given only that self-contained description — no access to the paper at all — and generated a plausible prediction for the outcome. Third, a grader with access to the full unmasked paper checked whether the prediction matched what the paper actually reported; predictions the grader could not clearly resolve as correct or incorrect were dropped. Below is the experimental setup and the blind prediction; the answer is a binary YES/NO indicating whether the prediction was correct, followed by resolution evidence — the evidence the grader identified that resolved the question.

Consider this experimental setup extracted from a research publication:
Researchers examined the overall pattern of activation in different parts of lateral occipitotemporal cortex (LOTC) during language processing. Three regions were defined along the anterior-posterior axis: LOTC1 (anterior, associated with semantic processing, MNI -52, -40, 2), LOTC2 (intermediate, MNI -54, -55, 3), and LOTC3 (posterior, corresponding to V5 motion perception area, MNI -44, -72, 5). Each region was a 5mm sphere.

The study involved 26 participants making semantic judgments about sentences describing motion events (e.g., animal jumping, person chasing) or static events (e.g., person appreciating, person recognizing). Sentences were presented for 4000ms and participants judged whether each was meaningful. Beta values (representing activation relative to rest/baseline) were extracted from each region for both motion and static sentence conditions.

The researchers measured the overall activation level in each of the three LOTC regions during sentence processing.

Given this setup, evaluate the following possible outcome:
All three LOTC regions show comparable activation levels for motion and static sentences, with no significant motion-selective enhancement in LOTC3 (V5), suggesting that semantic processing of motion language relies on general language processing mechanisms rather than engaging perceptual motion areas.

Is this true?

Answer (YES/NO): NO